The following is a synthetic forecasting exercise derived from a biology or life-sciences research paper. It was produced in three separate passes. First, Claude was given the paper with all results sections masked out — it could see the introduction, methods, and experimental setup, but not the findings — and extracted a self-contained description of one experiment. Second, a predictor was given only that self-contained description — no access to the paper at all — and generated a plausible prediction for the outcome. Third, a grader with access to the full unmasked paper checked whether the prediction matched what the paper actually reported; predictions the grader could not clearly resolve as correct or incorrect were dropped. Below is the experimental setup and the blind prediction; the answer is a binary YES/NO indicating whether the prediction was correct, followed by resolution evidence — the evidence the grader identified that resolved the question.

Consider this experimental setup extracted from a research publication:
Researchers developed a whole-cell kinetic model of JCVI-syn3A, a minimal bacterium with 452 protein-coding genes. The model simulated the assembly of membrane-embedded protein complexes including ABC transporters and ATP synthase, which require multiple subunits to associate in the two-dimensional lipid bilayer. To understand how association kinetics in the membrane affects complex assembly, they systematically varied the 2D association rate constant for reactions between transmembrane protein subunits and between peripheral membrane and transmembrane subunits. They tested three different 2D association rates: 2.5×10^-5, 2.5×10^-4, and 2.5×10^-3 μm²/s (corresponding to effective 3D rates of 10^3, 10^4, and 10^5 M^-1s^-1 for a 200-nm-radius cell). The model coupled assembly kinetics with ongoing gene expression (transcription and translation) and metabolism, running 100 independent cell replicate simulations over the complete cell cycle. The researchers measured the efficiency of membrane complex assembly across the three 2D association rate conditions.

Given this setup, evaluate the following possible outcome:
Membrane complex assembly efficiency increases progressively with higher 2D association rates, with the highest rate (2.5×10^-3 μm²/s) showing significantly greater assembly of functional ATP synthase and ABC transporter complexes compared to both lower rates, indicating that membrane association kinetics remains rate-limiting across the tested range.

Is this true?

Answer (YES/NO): NO